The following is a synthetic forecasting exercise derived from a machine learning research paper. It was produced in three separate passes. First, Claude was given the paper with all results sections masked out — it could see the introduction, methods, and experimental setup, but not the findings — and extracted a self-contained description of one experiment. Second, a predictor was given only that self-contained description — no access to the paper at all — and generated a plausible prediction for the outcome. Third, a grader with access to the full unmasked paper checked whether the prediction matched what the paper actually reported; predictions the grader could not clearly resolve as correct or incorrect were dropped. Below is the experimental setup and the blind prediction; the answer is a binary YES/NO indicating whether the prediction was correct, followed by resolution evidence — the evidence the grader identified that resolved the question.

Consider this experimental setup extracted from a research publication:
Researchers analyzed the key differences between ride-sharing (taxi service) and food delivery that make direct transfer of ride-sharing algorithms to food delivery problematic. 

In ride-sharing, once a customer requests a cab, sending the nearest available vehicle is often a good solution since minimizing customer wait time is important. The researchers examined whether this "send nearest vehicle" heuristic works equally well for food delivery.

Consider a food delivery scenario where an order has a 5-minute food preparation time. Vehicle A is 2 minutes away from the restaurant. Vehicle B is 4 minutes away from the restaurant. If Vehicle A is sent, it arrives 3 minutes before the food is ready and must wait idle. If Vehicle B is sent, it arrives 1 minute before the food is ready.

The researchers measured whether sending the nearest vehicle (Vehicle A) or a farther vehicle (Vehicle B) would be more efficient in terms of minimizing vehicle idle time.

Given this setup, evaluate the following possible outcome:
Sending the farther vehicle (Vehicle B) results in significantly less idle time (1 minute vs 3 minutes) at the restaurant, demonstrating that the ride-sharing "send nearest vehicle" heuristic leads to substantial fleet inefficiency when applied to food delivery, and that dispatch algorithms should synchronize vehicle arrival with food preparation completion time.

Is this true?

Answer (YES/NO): YES